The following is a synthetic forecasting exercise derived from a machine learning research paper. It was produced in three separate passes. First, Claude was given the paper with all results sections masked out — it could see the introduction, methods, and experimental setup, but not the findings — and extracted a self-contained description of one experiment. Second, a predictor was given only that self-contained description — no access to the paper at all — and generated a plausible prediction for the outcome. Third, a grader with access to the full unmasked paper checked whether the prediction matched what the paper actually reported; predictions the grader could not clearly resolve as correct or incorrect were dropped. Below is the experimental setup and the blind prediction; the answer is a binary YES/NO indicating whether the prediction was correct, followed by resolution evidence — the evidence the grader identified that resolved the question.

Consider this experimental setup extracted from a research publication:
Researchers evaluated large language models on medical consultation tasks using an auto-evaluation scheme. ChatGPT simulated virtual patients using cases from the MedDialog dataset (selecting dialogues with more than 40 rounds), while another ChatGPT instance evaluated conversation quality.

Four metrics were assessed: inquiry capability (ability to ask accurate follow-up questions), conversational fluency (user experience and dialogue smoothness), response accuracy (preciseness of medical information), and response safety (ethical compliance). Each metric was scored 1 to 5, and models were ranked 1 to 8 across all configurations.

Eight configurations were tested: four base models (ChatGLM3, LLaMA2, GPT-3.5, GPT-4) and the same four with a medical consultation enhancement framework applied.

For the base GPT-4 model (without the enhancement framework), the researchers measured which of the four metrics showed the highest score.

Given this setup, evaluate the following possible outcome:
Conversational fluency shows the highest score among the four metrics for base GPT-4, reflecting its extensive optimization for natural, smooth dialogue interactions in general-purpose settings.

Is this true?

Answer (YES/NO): YES